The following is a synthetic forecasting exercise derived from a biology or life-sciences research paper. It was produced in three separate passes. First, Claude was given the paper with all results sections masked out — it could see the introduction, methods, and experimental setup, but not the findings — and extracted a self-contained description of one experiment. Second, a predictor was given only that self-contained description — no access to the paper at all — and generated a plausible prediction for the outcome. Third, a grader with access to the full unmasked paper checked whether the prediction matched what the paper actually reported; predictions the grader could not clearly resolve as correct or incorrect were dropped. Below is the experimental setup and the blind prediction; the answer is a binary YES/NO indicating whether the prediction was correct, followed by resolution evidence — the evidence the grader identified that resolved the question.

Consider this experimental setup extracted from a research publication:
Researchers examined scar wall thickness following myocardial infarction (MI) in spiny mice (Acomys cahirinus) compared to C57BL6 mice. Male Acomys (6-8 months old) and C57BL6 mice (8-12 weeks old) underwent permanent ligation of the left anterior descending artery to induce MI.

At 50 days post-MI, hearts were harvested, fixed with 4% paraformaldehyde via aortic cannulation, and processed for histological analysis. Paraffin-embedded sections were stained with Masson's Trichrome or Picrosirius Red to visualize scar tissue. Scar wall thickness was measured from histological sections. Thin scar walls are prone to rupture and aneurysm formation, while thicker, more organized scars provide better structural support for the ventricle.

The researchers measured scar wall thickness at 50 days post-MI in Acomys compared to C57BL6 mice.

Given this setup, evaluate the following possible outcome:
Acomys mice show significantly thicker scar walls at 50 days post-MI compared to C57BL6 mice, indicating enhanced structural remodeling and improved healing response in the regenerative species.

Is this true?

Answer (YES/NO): YES